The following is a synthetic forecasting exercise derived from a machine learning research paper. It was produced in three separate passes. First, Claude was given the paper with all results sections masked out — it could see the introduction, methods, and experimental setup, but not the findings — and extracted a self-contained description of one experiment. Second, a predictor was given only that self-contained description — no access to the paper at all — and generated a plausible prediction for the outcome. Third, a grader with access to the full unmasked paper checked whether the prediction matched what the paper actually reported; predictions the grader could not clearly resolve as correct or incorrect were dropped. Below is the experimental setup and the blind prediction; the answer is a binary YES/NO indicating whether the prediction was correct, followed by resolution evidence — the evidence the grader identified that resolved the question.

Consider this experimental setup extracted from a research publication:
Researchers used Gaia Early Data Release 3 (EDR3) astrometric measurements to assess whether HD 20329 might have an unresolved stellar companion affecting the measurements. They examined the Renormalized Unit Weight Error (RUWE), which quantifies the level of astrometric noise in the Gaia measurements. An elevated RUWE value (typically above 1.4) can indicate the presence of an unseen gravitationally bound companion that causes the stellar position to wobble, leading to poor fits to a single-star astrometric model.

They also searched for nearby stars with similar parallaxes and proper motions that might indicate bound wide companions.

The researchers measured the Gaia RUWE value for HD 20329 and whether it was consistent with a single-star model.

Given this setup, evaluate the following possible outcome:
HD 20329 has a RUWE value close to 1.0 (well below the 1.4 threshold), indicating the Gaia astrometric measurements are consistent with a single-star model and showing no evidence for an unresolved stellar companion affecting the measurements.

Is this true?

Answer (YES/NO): YES